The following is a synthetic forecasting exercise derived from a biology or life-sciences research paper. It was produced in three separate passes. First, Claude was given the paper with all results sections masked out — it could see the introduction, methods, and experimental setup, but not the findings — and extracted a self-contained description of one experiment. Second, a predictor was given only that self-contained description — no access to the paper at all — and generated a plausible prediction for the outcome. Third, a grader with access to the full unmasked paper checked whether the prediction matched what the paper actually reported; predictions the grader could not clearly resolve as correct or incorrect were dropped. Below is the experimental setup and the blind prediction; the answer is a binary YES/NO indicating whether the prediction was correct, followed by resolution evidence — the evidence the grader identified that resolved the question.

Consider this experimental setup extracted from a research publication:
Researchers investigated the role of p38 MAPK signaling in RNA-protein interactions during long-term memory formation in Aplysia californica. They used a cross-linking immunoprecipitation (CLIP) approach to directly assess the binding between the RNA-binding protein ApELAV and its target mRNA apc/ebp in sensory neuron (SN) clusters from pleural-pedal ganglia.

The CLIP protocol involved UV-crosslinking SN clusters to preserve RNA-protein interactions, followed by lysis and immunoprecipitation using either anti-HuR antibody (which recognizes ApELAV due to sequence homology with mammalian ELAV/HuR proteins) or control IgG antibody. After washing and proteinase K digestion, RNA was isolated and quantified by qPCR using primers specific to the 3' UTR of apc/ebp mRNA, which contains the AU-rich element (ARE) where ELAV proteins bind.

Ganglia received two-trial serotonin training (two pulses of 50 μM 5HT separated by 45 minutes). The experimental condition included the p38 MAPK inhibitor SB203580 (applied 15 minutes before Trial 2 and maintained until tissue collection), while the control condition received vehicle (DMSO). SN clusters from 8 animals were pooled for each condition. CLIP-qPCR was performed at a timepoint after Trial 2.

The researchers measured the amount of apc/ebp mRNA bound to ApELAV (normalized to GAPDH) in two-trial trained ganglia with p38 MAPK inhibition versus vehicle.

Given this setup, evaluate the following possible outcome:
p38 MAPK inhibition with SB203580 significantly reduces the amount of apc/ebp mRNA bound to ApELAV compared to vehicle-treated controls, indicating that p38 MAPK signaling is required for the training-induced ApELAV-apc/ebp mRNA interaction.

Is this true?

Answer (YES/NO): YES